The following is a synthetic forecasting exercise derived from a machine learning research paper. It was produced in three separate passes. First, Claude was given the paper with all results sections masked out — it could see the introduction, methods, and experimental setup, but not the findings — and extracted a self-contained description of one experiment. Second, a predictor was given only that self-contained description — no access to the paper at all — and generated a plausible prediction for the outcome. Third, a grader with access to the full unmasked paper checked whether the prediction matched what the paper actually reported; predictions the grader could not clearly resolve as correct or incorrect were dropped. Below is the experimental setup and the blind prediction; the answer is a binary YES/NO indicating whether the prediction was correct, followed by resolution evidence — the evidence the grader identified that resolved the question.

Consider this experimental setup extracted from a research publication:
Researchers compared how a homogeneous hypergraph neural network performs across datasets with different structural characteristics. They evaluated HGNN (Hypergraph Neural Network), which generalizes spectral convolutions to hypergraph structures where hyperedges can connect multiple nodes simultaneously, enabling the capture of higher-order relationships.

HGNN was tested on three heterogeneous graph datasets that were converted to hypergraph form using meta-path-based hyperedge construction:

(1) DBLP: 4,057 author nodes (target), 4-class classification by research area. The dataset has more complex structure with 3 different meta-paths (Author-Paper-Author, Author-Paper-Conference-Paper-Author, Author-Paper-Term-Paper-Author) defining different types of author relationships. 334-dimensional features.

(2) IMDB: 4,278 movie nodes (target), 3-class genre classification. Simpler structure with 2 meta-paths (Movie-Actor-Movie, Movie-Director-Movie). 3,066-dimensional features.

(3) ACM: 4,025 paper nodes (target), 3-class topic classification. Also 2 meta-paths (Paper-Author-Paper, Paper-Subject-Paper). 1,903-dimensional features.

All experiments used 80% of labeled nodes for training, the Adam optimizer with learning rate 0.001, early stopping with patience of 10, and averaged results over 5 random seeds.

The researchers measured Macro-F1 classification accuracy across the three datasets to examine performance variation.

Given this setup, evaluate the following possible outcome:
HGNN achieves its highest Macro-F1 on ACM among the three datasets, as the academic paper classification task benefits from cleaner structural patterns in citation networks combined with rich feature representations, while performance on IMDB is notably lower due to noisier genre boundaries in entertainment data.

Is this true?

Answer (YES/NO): YES